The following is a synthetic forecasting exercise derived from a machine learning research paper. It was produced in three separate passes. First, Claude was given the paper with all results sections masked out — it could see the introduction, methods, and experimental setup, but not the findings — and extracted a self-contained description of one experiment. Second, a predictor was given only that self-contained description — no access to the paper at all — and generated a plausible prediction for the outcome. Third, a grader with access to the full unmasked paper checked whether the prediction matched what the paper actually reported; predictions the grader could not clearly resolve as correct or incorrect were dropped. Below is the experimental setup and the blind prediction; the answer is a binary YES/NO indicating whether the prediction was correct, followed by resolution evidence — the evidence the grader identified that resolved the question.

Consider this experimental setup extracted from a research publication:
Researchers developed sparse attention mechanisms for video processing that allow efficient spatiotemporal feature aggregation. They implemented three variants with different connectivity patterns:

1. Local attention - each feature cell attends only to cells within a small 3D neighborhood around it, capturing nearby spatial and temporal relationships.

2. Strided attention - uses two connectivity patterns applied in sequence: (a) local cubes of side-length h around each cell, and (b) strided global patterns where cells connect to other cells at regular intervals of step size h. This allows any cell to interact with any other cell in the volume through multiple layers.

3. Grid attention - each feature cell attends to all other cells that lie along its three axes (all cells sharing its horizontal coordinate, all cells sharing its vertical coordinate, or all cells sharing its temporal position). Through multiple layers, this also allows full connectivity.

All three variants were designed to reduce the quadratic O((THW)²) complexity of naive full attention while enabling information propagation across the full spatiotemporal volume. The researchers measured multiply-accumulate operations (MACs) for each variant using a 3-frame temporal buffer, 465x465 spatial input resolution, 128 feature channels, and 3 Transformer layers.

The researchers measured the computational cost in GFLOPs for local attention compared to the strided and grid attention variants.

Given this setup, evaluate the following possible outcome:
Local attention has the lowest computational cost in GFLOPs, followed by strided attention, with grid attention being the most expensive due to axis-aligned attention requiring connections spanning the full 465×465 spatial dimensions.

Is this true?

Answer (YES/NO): NO